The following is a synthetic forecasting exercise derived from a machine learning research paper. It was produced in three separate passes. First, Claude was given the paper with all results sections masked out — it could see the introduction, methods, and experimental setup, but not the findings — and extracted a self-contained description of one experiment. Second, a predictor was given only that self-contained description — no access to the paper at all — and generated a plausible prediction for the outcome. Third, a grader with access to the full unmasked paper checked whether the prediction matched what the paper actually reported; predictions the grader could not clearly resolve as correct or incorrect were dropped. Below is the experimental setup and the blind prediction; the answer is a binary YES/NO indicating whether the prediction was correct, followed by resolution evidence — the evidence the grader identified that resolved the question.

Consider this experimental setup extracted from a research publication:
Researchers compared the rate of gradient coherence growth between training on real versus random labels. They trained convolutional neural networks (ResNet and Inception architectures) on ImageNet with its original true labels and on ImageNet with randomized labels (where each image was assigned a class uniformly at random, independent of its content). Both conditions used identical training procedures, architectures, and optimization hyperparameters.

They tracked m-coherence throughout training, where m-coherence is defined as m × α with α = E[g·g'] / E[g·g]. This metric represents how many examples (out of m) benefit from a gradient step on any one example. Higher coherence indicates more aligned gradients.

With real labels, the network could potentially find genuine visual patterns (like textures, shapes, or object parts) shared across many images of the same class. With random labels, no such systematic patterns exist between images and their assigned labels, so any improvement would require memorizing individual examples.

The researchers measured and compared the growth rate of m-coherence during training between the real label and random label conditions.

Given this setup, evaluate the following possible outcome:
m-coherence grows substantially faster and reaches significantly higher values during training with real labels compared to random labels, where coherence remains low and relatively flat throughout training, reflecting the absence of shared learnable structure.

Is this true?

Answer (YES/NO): NO